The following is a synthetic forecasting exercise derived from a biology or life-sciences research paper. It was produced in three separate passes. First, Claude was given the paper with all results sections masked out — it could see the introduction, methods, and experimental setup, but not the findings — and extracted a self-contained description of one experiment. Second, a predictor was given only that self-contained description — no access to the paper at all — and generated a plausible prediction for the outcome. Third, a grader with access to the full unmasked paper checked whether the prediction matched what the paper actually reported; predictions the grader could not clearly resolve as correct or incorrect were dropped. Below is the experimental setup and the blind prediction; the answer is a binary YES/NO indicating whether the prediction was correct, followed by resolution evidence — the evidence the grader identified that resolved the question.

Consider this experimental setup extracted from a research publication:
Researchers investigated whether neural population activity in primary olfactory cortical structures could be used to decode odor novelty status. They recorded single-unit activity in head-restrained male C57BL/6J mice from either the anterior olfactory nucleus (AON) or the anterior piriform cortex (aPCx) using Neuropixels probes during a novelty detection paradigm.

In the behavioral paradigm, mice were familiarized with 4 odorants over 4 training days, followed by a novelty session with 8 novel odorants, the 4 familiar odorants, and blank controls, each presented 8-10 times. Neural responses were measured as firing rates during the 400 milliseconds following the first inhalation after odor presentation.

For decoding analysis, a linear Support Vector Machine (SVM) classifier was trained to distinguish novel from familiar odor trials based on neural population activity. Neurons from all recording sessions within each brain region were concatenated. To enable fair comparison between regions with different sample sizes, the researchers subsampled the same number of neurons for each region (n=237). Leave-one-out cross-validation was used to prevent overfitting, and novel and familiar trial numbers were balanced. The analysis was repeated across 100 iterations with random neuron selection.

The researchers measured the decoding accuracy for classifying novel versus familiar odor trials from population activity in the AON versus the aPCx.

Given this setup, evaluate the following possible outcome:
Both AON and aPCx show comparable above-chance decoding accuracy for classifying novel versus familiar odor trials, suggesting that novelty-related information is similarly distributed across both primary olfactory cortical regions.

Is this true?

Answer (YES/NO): NO